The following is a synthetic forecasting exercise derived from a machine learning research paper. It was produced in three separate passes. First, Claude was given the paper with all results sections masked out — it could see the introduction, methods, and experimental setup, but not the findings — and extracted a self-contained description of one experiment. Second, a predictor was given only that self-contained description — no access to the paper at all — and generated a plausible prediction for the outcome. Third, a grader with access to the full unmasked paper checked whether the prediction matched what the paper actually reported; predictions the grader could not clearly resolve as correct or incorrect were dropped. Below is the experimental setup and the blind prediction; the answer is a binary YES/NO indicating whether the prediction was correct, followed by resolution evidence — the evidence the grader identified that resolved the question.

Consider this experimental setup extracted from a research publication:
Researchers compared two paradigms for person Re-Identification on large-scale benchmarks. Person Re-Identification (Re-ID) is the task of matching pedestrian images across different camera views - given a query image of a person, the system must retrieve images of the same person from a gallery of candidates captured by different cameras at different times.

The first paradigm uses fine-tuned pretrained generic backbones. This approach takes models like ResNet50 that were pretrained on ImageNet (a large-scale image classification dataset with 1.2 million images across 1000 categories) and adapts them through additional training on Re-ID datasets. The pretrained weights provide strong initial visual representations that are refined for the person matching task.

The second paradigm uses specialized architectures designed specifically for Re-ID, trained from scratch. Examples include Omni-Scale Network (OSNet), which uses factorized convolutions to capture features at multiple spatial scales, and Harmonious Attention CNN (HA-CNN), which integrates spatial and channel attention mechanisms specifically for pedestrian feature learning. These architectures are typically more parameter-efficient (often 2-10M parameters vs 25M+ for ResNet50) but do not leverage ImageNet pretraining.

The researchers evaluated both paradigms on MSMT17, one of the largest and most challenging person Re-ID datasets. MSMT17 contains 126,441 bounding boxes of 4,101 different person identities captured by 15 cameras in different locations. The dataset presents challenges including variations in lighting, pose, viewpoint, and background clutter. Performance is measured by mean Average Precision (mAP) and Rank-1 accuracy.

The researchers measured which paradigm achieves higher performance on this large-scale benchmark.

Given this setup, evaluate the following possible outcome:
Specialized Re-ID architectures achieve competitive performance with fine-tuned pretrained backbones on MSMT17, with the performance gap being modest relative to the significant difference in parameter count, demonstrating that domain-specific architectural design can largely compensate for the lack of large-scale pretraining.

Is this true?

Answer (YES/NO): NO